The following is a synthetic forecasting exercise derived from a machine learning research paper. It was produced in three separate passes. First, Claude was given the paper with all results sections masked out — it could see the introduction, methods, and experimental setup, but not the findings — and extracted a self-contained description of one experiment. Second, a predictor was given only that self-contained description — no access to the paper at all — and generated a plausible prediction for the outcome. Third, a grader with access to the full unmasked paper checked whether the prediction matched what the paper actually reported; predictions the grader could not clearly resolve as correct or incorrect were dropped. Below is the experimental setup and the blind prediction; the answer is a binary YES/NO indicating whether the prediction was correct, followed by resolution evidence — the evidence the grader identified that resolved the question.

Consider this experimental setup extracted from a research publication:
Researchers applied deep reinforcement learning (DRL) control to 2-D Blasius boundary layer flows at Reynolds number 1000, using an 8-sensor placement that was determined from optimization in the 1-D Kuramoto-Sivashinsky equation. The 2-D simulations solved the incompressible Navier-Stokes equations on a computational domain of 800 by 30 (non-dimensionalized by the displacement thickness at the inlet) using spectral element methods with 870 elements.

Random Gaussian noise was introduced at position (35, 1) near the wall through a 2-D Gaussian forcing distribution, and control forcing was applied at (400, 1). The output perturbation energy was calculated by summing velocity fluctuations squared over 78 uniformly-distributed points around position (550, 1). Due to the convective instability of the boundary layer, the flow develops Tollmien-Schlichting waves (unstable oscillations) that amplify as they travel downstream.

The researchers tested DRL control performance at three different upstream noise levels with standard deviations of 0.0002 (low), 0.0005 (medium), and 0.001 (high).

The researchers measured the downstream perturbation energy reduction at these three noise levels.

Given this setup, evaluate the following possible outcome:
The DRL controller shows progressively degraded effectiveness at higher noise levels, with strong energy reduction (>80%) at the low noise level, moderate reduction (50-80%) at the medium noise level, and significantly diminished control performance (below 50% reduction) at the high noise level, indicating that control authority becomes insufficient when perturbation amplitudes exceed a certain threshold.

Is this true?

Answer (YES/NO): NO